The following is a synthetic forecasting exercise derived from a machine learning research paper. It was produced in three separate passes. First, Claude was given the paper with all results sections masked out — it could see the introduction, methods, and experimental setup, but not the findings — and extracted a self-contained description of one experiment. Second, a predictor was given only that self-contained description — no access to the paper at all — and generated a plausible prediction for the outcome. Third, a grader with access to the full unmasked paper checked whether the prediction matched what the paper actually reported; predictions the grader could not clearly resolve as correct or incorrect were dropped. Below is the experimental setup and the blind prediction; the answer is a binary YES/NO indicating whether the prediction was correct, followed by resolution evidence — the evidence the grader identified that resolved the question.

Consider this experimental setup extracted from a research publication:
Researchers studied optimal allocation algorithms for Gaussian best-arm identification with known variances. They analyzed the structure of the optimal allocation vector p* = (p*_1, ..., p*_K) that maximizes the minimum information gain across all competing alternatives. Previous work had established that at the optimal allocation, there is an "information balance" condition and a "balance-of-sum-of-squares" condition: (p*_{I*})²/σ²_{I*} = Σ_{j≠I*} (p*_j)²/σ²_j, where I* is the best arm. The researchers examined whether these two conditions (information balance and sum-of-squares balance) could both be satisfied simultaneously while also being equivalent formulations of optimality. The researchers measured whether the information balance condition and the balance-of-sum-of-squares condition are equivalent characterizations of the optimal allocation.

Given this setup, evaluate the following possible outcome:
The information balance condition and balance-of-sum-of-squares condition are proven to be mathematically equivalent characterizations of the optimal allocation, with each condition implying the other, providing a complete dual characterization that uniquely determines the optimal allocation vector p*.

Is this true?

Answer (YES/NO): NO